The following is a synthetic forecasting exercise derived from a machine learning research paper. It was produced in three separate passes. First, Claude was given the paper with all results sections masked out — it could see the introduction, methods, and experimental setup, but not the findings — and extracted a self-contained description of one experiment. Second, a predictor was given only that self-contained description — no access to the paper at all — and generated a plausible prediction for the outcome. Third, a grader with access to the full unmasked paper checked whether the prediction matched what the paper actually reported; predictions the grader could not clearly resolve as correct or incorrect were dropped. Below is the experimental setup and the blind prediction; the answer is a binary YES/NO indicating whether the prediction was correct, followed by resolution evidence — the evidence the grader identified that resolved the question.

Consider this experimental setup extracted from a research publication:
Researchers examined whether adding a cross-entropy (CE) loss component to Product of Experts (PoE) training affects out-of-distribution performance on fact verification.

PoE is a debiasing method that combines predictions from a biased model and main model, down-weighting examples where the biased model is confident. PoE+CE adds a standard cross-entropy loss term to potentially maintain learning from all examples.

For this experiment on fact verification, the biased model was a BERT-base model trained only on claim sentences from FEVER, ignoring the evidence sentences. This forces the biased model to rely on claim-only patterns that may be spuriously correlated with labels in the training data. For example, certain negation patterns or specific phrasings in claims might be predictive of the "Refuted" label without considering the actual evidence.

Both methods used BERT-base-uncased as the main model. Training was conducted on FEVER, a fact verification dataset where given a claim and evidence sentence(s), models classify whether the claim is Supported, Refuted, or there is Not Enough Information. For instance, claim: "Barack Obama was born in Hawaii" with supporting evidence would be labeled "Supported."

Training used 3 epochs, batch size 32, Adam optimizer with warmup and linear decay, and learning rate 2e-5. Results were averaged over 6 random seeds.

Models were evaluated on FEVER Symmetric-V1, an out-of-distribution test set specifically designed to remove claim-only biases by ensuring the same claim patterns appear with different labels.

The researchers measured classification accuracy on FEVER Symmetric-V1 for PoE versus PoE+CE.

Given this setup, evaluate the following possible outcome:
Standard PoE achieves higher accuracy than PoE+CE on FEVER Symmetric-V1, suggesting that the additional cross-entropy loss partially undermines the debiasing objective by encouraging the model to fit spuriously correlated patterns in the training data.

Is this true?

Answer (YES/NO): NO